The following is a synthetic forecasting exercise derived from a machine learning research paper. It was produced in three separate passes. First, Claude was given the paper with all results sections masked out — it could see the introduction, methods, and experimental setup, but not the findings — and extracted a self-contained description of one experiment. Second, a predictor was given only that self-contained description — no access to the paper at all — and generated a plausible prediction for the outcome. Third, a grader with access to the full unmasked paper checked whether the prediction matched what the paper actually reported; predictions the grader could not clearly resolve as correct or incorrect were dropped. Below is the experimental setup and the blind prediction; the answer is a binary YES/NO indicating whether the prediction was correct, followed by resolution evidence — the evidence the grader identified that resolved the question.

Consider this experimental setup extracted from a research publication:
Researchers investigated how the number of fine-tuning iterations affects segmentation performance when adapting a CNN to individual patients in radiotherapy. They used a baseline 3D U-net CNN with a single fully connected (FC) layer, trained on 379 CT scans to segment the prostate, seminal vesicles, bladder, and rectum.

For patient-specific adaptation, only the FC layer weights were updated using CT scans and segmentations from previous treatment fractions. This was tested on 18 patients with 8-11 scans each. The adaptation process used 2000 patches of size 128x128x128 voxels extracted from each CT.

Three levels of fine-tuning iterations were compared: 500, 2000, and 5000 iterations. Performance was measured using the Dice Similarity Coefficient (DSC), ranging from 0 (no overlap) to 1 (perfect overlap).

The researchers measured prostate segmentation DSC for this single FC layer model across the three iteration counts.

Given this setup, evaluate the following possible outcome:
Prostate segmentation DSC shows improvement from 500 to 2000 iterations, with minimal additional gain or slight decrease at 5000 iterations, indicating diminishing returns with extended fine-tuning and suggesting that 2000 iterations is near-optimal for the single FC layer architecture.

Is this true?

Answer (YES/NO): NO